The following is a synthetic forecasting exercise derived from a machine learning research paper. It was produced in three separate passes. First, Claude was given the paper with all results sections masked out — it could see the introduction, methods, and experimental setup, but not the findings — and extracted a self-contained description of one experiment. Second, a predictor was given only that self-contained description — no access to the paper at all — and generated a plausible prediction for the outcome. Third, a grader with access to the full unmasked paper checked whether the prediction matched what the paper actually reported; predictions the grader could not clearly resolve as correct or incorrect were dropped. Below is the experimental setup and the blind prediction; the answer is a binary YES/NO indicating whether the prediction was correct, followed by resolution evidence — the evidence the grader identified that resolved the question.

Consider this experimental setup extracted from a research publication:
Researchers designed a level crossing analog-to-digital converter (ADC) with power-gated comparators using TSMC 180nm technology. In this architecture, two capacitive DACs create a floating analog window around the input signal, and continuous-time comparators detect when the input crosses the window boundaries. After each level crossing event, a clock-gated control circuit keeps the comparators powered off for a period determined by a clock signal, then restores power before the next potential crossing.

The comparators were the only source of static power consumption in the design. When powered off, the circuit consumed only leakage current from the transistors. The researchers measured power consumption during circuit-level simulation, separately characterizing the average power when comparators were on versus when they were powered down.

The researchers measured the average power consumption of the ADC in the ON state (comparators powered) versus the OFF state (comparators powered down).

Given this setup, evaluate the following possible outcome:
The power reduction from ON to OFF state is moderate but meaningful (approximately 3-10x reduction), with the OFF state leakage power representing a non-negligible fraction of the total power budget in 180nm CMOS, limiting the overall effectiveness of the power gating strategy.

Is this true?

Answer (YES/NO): NO